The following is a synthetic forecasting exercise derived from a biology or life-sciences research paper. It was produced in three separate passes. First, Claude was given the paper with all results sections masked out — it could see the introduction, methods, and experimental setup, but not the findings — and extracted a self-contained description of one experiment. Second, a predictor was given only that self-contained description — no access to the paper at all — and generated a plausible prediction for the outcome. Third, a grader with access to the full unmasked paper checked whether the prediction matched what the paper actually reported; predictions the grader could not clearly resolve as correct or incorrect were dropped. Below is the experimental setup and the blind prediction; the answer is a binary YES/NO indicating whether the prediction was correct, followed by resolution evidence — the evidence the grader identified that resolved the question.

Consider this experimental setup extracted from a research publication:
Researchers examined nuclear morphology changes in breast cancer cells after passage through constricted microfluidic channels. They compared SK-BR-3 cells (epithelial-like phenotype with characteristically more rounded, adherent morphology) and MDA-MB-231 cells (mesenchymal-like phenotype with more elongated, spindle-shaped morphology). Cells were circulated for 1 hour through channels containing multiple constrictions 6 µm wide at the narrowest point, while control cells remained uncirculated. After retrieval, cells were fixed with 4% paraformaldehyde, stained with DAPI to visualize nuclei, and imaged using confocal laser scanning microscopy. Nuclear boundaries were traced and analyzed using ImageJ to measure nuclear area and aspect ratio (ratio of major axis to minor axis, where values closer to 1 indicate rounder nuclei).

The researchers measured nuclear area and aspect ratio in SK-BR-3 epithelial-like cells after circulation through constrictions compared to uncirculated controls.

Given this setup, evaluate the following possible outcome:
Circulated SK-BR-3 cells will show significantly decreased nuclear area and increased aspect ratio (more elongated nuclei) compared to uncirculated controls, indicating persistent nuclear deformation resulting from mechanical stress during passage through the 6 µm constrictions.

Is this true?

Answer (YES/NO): NO